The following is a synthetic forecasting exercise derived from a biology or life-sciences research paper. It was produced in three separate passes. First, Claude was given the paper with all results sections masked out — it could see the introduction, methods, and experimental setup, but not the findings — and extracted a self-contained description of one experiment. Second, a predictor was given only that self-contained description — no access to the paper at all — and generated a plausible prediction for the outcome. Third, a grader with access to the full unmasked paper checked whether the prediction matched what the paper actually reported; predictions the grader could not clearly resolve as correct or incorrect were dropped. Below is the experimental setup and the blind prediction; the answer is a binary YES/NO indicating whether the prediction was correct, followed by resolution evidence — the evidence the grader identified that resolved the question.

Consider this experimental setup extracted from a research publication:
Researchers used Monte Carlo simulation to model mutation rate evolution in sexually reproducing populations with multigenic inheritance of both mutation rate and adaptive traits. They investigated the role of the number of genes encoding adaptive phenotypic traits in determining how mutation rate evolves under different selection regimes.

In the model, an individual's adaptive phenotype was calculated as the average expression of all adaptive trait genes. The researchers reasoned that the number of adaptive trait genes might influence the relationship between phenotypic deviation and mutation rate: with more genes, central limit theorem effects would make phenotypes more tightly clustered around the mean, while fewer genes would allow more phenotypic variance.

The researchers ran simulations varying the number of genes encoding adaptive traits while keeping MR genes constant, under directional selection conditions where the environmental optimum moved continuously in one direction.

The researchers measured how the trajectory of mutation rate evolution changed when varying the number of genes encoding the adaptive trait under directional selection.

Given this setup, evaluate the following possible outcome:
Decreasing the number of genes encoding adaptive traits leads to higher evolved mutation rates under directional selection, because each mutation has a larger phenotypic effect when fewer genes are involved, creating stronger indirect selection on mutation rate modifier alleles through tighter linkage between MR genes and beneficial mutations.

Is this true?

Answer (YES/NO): NO